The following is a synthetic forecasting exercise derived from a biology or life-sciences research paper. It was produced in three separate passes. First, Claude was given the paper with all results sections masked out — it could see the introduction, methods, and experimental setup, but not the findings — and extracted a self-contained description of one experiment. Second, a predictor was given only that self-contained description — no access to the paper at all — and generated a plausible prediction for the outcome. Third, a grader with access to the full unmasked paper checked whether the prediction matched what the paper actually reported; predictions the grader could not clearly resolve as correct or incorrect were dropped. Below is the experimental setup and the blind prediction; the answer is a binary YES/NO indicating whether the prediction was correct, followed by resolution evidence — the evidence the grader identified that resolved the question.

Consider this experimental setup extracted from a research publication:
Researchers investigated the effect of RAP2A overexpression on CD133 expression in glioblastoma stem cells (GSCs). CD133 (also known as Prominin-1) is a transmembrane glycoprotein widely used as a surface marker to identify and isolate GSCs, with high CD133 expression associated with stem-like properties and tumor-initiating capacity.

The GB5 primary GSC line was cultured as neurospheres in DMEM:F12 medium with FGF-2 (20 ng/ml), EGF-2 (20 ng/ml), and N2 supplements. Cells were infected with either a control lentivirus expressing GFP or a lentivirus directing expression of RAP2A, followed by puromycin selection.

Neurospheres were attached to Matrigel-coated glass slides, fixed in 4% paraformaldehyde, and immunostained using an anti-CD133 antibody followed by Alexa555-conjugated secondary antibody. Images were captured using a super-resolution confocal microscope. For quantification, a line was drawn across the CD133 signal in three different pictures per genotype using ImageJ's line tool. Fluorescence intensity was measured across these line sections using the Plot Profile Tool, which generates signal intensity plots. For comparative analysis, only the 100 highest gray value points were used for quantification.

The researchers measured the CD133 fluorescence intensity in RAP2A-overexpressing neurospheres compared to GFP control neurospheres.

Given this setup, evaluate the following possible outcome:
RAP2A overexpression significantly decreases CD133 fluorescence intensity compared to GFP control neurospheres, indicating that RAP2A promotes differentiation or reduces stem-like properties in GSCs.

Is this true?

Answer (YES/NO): YES